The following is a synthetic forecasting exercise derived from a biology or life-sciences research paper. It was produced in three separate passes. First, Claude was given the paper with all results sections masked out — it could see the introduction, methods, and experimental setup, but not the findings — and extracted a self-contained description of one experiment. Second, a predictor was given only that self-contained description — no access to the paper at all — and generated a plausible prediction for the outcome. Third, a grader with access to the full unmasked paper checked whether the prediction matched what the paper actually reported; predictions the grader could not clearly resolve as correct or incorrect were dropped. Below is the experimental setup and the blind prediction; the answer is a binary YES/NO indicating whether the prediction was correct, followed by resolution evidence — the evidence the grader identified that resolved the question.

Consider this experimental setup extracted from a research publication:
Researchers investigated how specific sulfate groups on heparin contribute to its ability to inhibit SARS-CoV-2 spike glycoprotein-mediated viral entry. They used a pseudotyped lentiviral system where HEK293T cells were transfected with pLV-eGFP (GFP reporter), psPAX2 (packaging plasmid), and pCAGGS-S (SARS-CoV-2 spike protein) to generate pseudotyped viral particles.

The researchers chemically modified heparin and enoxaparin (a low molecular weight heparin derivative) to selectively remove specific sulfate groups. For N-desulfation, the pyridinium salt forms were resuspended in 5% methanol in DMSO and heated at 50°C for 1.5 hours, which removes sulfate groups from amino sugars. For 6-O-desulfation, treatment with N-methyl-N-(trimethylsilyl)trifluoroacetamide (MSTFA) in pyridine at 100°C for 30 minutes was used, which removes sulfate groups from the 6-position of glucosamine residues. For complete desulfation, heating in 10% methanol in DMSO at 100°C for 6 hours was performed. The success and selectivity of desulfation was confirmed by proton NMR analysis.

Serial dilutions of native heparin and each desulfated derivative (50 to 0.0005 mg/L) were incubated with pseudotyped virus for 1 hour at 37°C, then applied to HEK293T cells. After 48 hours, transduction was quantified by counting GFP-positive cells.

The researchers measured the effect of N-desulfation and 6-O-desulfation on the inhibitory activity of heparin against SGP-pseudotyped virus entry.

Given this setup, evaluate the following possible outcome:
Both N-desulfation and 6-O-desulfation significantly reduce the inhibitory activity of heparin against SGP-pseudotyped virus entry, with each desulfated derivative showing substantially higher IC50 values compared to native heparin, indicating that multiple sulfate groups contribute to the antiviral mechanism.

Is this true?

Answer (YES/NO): NO